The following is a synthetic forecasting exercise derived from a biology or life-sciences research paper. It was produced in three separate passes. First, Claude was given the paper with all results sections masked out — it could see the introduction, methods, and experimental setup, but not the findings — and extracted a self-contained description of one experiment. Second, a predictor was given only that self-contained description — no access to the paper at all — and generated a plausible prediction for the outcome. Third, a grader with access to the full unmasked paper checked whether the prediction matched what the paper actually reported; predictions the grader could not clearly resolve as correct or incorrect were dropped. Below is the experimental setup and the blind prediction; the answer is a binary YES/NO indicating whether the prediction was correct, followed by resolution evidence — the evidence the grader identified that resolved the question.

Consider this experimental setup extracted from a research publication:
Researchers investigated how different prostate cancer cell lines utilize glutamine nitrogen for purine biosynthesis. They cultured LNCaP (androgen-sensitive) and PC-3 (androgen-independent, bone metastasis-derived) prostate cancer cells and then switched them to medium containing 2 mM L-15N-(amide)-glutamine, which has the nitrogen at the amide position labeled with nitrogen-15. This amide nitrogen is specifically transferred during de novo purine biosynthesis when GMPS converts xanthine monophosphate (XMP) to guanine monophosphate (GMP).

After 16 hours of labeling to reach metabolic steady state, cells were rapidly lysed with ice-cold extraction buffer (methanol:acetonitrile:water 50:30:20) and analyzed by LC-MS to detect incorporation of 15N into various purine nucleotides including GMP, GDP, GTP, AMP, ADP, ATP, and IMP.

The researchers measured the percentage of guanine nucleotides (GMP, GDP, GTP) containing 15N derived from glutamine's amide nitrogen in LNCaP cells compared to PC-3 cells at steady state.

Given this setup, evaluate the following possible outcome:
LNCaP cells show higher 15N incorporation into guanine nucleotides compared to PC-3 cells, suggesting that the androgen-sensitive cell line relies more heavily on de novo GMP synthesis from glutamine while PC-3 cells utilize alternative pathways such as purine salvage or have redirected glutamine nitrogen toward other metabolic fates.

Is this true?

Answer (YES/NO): YES